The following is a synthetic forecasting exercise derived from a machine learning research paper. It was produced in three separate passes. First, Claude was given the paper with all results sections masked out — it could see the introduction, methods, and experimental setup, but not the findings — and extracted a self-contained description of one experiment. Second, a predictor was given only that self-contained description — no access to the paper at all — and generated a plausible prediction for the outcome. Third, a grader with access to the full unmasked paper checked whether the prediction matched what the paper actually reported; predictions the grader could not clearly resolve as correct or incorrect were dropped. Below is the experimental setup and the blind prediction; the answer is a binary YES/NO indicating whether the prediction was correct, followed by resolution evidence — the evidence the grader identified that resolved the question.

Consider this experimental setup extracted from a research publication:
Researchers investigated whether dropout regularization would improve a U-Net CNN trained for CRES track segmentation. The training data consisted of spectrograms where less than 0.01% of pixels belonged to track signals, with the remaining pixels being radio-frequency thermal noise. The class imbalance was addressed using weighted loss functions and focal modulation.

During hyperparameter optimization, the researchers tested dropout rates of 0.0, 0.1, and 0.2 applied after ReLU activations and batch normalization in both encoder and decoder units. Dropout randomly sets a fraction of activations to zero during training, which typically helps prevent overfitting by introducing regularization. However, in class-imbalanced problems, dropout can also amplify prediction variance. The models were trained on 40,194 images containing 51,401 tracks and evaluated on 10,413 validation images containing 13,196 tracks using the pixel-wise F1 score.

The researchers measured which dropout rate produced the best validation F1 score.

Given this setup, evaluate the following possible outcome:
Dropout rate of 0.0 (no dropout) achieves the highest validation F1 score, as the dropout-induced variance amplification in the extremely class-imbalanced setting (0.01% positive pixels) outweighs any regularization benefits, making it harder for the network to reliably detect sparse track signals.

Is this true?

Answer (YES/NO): YES